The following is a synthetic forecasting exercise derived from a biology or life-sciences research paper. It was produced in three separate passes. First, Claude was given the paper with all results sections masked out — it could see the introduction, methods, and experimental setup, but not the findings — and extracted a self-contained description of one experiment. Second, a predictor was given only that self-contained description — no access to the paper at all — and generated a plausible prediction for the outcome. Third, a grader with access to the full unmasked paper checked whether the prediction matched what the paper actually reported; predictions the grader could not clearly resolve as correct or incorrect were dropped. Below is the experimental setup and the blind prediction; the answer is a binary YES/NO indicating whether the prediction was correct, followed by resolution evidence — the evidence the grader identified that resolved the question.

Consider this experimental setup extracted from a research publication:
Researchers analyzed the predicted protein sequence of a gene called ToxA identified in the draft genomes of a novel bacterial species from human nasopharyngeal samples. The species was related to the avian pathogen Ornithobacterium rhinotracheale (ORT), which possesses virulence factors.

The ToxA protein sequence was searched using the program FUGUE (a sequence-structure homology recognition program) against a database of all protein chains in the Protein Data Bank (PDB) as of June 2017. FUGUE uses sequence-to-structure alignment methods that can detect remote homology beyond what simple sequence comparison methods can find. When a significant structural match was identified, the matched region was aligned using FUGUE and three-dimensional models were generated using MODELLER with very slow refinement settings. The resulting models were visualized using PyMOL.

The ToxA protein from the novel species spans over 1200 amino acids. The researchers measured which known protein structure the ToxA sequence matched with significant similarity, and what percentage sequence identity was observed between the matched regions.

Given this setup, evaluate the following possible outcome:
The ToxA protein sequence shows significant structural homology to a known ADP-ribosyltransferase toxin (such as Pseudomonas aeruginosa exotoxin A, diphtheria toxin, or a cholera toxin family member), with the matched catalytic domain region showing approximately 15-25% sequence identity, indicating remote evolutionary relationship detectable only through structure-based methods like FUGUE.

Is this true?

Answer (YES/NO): NO